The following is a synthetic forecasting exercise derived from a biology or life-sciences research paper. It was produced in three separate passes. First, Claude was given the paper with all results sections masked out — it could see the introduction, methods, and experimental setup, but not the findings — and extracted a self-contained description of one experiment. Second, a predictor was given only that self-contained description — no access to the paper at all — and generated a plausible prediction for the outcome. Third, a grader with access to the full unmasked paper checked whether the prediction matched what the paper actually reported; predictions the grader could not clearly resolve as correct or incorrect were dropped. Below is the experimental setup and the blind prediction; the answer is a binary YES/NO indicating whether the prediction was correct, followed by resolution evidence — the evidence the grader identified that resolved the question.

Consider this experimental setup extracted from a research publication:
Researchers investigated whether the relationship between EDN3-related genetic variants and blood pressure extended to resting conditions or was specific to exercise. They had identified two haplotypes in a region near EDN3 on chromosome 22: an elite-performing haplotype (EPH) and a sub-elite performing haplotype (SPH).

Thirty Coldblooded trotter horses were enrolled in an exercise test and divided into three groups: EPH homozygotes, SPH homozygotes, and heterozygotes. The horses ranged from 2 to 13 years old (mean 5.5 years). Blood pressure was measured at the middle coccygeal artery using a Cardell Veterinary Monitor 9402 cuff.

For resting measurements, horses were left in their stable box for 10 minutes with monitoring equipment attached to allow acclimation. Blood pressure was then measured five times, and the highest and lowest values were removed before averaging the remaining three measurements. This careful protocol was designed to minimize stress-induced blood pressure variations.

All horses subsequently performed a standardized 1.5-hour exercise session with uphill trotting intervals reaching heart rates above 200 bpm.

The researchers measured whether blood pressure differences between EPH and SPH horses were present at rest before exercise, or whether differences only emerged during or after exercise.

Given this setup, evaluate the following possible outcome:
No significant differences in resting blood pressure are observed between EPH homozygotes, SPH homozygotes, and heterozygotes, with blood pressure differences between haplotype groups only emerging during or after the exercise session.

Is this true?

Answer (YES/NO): YES